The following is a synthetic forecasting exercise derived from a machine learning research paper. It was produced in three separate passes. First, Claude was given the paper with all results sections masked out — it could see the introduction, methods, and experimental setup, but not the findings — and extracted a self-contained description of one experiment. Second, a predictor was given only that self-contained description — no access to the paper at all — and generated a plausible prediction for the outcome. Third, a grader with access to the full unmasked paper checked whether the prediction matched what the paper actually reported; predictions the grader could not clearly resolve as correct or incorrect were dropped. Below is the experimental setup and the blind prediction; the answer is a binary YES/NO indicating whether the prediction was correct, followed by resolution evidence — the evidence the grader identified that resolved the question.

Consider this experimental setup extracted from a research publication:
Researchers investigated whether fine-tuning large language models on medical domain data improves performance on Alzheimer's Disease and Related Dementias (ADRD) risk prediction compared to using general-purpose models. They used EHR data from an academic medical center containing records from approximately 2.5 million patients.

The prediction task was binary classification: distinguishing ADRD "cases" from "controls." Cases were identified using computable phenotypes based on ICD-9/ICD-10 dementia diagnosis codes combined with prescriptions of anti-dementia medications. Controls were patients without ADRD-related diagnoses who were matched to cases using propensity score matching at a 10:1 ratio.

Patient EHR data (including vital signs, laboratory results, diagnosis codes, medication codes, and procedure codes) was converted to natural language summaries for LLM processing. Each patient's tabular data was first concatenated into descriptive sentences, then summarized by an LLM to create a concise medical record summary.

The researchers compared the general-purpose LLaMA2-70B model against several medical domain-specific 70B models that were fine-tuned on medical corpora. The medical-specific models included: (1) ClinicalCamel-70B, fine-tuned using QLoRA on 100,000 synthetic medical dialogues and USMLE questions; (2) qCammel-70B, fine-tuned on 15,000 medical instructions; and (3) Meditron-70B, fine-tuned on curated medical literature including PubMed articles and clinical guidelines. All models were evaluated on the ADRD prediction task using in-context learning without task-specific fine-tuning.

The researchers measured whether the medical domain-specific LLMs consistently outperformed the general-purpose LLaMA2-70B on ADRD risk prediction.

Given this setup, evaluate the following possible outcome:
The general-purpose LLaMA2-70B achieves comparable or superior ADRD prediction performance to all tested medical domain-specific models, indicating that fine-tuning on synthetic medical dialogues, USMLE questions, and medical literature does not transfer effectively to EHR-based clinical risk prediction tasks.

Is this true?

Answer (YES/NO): NO